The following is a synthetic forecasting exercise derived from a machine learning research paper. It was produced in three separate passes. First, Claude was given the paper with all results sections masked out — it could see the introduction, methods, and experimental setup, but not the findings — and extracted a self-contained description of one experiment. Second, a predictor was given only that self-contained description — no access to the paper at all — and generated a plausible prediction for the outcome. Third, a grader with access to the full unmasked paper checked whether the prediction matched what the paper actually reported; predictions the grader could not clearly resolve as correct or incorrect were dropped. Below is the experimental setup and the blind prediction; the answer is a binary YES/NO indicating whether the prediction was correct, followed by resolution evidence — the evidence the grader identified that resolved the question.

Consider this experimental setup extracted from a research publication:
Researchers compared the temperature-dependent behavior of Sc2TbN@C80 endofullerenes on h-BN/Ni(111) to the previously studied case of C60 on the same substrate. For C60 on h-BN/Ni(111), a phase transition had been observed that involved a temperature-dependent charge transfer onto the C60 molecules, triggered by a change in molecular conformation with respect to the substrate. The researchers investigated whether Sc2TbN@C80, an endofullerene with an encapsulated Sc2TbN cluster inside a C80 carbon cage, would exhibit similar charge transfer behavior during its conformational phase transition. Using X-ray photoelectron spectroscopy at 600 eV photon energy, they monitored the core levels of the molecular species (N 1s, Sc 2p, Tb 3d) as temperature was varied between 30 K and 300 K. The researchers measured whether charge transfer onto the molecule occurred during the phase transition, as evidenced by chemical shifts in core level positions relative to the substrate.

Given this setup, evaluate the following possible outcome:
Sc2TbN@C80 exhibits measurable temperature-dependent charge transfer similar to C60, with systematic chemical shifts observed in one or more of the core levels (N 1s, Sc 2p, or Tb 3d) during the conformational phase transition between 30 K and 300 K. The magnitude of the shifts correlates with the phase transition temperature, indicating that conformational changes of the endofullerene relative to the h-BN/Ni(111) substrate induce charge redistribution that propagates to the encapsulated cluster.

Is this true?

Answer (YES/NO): NO